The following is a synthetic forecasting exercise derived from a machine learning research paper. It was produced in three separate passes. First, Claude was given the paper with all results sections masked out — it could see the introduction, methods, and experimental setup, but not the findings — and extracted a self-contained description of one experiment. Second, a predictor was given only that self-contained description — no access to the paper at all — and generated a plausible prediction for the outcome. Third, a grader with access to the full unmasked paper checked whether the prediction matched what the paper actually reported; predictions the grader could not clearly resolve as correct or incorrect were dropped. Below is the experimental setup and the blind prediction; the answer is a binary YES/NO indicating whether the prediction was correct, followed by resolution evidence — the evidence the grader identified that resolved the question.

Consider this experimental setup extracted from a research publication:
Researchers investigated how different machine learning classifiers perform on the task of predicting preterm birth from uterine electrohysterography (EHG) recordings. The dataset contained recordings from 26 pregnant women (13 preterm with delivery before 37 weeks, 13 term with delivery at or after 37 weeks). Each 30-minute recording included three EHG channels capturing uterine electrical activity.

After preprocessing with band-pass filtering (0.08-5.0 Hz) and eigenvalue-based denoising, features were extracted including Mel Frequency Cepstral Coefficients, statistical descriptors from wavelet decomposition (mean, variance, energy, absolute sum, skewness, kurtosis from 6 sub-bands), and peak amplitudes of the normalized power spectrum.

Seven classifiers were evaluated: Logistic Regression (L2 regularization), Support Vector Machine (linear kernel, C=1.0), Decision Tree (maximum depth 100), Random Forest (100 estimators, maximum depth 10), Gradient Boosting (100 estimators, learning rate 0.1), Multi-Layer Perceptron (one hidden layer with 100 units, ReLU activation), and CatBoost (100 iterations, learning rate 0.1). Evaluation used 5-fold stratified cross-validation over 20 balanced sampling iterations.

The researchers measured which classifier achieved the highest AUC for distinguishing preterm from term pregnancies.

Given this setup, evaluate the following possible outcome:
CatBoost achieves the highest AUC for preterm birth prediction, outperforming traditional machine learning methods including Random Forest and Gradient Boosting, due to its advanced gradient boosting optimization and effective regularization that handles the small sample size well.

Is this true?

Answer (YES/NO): NO